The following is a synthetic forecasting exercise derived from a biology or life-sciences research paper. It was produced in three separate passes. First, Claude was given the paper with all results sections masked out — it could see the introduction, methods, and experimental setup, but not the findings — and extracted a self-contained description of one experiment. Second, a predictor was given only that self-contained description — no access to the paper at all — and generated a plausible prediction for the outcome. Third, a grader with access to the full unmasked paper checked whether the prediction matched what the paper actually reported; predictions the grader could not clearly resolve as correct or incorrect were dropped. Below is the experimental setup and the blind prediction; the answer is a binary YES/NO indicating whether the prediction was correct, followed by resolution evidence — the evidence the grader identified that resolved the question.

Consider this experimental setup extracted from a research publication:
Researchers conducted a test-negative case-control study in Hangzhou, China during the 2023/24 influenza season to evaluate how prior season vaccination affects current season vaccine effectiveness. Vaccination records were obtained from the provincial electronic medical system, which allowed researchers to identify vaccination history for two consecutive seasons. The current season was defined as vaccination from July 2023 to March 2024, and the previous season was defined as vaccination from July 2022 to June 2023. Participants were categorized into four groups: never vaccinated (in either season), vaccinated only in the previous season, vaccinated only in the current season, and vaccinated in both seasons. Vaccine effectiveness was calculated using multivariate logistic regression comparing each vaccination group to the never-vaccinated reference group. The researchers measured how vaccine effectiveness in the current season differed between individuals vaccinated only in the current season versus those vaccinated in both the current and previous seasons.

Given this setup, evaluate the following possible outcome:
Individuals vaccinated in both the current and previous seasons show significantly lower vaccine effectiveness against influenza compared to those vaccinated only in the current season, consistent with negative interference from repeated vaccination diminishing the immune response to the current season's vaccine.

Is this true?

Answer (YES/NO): NO